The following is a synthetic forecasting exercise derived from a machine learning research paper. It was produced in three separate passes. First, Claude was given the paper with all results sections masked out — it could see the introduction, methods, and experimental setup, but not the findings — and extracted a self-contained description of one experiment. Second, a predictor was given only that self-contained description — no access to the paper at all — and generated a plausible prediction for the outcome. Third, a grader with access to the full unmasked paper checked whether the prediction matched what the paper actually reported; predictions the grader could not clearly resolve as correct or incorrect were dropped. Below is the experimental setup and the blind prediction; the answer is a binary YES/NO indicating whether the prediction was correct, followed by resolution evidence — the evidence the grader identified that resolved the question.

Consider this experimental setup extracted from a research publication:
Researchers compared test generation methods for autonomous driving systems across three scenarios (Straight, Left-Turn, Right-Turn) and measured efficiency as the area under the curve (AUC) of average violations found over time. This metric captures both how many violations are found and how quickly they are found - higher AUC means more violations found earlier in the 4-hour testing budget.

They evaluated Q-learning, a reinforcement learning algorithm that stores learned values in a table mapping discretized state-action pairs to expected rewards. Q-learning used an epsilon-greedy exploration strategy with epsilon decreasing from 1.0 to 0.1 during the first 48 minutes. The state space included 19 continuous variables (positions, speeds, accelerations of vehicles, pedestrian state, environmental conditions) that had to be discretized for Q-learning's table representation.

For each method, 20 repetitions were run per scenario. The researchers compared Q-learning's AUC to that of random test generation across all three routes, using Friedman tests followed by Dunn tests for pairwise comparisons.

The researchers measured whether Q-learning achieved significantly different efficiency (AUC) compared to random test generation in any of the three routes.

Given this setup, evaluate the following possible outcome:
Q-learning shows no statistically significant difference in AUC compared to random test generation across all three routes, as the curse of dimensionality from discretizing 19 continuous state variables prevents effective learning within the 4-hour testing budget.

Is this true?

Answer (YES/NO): YES